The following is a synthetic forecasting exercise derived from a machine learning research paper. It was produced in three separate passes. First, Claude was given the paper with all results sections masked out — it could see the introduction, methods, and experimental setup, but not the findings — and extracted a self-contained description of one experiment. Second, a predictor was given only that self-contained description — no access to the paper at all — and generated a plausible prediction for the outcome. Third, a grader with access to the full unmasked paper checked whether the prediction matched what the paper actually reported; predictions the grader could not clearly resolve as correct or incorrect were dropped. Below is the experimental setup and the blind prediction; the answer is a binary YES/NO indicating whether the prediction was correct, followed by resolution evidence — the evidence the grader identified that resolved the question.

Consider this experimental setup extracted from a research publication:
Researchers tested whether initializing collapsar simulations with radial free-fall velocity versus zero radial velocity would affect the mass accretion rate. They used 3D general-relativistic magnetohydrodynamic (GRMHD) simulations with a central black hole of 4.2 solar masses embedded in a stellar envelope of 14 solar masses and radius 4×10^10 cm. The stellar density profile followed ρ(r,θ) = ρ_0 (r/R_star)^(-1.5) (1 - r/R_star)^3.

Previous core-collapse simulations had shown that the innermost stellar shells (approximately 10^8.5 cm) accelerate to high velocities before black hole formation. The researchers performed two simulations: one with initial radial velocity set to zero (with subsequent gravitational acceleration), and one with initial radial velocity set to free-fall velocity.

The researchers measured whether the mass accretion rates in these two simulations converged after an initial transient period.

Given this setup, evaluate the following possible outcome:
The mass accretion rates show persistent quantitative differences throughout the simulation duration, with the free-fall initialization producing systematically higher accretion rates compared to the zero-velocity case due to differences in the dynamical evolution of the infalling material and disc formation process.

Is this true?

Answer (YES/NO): NO